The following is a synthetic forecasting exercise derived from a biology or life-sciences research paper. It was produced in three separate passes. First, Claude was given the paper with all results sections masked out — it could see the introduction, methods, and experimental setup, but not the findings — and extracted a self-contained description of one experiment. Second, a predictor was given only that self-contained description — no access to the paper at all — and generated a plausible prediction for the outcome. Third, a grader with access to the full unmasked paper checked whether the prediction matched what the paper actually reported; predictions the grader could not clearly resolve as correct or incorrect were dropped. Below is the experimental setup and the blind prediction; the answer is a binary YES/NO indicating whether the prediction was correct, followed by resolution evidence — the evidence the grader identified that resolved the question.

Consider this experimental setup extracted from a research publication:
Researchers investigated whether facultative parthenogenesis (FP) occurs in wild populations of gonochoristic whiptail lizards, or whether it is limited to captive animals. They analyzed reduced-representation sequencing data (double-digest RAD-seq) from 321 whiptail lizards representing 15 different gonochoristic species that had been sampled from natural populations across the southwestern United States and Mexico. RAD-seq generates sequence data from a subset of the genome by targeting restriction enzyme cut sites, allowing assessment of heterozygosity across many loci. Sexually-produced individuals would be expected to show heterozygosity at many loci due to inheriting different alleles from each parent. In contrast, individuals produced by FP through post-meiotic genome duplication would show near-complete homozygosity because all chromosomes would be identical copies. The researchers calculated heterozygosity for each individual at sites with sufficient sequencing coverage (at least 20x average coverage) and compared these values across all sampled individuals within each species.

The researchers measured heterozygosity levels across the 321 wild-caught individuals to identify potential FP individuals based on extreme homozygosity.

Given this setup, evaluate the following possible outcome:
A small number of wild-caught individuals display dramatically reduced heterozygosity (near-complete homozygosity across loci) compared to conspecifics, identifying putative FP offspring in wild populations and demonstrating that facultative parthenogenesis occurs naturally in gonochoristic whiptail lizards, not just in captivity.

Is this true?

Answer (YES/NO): YES